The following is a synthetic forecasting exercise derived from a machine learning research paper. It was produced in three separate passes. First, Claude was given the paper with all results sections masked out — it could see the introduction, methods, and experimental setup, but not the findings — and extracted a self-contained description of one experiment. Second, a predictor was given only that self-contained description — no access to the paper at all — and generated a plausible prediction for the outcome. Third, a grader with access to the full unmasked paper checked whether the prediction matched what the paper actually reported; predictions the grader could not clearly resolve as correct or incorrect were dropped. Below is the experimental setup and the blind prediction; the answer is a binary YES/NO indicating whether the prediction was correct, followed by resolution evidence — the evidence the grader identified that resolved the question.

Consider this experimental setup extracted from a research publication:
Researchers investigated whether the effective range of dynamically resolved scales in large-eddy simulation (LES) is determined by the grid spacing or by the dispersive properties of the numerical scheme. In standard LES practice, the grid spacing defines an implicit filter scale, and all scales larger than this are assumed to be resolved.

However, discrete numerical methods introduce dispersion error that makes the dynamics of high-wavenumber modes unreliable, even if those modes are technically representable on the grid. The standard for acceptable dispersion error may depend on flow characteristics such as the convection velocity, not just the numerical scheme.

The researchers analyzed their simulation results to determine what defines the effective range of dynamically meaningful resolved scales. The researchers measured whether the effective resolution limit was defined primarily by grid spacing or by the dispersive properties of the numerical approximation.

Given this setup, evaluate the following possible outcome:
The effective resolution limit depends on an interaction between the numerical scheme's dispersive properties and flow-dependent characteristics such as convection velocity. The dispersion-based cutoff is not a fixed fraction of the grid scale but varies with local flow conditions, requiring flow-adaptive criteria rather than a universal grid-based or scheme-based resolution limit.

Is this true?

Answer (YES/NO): YES